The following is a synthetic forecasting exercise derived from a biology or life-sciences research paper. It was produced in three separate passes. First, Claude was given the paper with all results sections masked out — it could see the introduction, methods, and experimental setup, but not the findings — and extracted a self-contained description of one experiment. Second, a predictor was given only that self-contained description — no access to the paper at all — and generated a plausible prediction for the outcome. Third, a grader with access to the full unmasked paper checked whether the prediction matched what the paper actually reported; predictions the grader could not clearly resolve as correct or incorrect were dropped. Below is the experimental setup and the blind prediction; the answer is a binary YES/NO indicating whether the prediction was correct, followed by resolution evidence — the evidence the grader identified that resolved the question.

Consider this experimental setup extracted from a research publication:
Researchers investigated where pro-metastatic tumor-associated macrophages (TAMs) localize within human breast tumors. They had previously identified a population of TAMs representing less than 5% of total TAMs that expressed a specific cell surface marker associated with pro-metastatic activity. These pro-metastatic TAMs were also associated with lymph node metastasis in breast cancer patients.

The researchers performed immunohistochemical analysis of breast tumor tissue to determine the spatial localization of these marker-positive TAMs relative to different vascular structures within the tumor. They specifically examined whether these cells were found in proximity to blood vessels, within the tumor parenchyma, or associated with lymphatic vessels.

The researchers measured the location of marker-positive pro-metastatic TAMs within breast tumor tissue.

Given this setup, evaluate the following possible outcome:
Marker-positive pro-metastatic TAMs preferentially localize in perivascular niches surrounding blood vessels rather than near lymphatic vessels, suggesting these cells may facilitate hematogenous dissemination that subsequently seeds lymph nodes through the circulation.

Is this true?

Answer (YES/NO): NO